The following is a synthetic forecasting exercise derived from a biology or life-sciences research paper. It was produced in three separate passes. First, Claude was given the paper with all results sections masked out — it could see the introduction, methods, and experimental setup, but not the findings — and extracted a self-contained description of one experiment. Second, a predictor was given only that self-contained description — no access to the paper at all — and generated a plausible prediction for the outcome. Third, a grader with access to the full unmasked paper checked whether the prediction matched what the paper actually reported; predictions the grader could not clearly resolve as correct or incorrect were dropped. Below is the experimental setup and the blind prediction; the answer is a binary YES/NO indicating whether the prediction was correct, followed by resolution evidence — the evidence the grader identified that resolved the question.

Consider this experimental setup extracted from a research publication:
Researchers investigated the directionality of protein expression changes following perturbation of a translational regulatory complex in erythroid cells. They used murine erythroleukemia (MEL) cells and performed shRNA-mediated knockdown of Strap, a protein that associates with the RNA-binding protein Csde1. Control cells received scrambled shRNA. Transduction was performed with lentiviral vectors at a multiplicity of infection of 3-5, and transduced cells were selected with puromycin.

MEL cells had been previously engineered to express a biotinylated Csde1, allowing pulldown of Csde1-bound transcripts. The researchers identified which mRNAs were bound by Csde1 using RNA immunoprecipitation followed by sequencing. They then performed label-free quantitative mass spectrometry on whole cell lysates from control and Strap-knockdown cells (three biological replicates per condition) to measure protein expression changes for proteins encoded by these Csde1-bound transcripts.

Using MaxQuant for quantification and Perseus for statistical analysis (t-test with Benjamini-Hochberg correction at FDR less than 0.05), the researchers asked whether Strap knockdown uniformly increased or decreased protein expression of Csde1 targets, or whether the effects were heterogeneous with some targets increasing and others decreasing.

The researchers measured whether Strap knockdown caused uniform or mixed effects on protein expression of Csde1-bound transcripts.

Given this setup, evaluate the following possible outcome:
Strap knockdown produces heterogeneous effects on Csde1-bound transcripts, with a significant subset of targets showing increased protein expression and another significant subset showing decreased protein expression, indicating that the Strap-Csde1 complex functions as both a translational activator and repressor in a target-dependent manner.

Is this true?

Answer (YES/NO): YES